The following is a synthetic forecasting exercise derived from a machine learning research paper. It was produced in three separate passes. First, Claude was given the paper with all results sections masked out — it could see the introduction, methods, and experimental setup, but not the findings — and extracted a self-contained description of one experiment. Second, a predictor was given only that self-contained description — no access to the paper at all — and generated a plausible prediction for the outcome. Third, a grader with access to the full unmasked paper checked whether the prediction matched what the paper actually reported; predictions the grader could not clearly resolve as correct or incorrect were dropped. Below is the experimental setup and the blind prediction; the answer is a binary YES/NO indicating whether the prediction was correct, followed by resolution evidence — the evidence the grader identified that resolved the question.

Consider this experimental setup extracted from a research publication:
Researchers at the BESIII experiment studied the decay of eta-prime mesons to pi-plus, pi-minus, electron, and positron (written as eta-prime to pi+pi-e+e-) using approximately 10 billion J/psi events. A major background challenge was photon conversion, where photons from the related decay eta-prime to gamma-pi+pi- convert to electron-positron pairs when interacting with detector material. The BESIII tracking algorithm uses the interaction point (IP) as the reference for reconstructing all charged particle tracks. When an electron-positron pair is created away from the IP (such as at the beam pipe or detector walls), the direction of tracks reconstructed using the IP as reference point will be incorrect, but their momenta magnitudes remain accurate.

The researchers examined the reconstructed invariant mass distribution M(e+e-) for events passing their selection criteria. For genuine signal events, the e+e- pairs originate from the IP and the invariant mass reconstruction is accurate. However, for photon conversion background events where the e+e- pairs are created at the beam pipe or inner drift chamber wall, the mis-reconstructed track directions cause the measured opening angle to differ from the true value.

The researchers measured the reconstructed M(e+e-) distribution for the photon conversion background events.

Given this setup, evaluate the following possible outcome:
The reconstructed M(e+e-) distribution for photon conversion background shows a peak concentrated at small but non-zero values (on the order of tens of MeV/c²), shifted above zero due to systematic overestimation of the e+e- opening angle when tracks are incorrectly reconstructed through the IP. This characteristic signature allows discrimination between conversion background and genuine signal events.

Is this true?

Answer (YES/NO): YES